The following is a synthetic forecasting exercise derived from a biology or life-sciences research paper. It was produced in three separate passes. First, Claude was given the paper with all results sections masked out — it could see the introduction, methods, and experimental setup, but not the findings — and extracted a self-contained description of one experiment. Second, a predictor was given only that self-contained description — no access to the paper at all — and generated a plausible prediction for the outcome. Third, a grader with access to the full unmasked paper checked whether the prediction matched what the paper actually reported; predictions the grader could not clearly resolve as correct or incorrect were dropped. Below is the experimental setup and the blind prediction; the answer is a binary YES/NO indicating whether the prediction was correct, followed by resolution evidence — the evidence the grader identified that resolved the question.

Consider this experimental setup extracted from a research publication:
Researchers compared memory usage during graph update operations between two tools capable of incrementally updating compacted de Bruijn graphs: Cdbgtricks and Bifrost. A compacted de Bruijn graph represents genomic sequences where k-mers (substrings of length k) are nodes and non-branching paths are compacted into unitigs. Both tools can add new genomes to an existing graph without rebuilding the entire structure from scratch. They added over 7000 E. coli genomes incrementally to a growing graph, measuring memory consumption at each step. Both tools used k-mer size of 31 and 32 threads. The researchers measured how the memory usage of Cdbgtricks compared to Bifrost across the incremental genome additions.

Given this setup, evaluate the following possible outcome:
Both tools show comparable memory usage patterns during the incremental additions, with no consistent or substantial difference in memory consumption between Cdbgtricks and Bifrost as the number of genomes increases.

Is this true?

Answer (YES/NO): NO